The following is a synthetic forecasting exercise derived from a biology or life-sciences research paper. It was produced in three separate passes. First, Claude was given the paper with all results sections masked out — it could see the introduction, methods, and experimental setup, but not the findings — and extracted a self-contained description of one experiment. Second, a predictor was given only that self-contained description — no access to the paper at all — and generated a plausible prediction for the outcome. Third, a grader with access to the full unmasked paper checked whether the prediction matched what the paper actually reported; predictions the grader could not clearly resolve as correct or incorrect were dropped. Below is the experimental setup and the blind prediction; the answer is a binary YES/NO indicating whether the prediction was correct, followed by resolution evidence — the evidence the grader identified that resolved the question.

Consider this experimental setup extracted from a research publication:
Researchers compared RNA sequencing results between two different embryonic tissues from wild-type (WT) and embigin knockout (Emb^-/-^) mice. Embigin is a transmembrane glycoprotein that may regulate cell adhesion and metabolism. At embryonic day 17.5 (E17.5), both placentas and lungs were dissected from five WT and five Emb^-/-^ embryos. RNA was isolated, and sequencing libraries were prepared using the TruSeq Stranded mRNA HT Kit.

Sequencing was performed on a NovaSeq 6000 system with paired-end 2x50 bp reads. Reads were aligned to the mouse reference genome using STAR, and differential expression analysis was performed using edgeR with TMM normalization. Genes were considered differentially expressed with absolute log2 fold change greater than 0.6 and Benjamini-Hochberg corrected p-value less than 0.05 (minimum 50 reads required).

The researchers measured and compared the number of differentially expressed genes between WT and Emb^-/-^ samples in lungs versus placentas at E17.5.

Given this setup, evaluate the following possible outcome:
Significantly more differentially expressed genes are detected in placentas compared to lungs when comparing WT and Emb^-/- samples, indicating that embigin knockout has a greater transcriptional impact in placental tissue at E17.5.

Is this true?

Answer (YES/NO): NO